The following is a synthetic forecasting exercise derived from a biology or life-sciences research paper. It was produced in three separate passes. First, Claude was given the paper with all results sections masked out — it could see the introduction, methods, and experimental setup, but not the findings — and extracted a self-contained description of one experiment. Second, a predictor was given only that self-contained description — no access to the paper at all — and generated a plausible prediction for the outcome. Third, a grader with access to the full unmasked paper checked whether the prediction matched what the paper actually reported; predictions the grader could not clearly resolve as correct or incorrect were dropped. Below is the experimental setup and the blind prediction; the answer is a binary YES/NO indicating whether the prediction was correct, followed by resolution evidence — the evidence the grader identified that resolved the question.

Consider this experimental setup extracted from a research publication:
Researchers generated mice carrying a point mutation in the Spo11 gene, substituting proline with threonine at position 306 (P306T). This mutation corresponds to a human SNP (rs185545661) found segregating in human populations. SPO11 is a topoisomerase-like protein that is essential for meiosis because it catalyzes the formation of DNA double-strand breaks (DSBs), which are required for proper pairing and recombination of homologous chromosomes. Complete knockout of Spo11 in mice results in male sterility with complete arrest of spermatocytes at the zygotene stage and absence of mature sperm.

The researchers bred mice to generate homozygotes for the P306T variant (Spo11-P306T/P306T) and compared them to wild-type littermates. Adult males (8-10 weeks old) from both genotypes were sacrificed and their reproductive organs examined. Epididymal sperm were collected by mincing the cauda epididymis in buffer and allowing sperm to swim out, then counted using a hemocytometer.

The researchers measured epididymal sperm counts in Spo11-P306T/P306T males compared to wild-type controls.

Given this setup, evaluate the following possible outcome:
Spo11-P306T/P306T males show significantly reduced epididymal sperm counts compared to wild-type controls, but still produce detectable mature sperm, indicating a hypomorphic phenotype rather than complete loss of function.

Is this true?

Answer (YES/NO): YES